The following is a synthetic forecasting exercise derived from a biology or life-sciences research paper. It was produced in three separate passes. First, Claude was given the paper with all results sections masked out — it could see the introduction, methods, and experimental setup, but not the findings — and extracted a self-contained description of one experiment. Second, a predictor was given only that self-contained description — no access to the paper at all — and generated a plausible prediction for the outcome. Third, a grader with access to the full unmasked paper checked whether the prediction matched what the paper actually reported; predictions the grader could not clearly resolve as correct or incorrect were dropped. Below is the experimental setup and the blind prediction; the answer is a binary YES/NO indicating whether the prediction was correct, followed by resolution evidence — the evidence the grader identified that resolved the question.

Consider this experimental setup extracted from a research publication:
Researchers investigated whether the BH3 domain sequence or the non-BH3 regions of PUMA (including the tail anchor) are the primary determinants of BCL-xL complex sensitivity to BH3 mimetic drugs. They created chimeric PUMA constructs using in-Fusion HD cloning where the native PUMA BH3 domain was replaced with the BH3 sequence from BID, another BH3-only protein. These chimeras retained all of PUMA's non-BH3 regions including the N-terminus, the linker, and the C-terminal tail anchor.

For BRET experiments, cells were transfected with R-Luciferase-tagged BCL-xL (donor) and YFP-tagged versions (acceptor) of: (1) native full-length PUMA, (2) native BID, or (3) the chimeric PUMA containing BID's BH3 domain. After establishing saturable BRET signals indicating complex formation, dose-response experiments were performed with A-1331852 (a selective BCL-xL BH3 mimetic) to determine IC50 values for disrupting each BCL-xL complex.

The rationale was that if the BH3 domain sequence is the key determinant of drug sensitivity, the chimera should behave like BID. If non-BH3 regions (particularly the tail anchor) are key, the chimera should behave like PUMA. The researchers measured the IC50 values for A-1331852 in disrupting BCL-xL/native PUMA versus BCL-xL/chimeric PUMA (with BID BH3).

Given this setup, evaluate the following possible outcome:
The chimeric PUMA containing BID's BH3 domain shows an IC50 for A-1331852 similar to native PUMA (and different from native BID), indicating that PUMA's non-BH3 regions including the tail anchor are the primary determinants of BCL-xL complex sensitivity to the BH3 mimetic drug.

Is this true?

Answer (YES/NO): YES